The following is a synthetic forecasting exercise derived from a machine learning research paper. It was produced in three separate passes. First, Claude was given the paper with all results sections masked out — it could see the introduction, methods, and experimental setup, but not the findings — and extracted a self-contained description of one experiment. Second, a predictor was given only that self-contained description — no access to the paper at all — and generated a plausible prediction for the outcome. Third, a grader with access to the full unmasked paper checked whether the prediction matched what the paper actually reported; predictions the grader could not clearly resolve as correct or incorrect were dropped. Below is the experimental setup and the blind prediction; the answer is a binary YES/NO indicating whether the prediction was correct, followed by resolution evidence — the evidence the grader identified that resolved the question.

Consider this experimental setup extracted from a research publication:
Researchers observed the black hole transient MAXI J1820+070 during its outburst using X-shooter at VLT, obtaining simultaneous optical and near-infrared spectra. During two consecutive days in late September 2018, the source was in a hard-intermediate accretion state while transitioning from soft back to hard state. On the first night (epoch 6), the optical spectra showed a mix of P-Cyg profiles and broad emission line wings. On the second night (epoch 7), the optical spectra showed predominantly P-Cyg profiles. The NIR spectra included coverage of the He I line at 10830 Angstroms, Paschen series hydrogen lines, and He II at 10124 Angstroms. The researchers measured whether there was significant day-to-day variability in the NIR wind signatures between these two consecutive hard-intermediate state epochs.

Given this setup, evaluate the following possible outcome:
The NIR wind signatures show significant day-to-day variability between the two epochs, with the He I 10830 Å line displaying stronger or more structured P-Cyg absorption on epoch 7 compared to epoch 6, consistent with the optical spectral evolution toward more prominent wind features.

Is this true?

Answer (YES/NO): NO